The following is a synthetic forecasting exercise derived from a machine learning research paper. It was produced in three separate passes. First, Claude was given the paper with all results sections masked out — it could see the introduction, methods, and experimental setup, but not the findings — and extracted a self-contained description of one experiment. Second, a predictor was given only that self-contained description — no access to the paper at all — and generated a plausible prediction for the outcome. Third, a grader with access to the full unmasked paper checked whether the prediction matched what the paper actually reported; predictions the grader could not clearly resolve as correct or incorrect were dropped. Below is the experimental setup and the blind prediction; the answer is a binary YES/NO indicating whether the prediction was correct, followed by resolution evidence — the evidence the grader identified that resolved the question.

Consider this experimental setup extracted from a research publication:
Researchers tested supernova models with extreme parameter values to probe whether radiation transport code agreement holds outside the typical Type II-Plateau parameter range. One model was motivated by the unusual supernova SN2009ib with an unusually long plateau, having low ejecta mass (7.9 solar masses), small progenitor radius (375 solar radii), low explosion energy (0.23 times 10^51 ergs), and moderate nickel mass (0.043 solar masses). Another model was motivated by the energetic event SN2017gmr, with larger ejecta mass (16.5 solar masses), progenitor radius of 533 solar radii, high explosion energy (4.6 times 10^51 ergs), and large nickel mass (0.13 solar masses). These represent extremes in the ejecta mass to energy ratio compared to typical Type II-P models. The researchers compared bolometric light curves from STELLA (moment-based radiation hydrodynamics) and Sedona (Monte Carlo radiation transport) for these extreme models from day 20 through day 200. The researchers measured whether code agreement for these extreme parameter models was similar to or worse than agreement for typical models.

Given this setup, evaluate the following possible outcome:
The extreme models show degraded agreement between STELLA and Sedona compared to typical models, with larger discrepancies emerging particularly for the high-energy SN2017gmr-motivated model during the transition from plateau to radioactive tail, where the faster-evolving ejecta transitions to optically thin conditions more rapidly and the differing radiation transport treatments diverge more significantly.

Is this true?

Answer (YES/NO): NO